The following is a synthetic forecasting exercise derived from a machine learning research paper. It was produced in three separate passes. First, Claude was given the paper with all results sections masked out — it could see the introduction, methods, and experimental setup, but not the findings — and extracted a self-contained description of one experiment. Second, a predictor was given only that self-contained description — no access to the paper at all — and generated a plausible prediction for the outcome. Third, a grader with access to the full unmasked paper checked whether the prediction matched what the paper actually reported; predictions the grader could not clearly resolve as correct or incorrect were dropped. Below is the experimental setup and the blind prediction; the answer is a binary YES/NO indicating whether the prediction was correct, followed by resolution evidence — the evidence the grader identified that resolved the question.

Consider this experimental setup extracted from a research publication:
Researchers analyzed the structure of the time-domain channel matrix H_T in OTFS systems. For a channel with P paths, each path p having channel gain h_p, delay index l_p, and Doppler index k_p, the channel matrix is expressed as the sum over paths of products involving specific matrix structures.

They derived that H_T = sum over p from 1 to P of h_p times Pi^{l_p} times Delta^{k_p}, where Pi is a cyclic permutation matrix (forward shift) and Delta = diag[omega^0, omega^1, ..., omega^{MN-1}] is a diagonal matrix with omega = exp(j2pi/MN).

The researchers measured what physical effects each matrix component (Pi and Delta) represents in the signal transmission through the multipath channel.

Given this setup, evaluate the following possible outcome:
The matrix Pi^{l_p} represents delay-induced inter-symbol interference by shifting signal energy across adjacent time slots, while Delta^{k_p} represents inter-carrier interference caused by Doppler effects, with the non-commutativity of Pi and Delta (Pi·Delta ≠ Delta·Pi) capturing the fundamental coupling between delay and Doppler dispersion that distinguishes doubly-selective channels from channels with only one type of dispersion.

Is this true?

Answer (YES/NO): NO